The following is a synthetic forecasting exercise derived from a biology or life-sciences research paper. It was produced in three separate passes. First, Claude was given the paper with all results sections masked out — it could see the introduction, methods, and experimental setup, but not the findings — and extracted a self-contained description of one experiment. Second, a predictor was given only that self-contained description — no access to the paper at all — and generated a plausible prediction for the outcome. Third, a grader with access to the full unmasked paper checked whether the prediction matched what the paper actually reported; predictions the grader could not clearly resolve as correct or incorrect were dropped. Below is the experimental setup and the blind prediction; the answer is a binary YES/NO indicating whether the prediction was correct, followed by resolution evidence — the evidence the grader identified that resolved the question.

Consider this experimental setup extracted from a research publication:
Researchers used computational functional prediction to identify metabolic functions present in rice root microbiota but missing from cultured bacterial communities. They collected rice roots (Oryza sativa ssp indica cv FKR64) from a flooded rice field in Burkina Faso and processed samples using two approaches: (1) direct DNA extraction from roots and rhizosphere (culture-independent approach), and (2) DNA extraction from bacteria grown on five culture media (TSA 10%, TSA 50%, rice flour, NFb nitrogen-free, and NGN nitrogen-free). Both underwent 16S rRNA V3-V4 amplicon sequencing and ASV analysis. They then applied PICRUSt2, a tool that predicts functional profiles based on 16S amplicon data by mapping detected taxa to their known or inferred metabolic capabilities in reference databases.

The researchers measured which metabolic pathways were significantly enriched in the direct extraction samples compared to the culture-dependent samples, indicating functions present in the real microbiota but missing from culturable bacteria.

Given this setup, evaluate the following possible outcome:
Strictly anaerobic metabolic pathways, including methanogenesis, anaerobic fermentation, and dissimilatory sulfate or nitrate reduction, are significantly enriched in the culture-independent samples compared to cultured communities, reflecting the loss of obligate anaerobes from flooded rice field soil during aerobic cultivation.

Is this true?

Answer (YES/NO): NO